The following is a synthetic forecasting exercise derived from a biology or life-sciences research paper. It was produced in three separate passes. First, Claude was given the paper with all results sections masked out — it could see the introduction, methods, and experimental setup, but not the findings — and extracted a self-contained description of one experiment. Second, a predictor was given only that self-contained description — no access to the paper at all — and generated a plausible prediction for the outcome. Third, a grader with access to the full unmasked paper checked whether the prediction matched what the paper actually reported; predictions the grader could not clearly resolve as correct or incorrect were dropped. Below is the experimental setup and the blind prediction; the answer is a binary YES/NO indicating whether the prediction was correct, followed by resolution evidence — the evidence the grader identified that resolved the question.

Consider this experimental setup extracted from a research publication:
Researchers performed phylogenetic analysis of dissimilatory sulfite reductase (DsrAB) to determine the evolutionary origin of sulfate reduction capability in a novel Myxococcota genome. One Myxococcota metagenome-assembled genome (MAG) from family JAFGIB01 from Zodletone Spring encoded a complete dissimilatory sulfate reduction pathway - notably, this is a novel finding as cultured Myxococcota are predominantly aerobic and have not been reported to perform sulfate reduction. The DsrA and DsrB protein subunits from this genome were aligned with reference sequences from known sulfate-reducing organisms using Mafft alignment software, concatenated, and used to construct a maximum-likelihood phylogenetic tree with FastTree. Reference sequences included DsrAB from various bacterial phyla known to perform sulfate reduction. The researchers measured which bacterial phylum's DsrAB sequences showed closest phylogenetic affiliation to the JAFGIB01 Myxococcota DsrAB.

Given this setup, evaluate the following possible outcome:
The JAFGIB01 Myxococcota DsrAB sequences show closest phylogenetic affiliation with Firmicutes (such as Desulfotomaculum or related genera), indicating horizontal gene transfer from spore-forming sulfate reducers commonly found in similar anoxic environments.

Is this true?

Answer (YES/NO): NO